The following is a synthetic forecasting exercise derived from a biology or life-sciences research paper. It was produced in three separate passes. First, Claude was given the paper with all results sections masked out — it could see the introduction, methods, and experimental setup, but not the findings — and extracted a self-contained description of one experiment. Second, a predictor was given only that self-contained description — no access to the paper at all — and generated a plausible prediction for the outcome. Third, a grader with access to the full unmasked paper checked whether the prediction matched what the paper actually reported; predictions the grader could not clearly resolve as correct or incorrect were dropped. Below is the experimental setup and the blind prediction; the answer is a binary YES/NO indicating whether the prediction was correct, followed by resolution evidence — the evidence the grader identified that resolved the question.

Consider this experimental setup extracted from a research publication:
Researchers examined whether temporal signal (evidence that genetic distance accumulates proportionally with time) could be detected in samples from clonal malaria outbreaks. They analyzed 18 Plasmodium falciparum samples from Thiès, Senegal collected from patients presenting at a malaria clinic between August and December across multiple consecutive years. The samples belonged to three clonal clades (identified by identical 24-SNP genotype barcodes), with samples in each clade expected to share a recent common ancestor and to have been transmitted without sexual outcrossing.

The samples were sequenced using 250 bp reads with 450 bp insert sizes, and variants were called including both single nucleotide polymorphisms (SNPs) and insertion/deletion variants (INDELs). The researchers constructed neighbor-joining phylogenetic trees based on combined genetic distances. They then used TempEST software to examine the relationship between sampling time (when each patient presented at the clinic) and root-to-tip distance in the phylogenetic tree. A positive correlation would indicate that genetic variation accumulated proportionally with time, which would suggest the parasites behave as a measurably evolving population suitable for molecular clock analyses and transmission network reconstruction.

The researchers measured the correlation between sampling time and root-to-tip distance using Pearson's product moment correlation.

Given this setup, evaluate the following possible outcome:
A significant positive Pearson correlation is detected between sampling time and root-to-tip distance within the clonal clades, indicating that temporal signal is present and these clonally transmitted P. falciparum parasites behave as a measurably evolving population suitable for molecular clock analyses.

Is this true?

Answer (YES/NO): YES